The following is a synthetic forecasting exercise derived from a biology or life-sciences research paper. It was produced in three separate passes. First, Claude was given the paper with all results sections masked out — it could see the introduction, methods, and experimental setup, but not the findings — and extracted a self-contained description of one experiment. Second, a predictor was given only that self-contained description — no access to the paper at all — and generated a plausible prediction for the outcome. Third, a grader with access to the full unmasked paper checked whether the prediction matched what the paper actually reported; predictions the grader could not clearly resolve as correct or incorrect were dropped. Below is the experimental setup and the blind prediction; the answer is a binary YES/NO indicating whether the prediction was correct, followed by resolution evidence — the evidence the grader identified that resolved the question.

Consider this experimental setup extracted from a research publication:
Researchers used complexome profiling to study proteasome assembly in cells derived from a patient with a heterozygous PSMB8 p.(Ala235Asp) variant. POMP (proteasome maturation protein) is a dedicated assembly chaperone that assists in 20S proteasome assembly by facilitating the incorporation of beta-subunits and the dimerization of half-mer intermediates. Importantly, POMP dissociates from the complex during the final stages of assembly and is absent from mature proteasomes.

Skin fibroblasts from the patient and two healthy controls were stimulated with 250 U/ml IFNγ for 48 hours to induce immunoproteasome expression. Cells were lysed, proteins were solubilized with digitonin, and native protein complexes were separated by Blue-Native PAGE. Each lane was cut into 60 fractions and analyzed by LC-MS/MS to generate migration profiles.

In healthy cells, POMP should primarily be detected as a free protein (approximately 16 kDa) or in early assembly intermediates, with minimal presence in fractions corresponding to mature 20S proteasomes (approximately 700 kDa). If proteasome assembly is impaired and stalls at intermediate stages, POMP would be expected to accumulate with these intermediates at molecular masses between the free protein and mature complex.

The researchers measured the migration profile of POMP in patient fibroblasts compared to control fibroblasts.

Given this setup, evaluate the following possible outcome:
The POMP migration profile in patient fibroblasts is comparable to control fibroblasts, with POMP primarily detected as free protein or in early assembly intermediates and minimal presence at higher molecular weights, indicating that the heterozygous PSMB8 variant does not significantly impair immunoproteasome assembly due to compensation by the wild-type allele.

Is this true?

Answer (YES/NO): NO